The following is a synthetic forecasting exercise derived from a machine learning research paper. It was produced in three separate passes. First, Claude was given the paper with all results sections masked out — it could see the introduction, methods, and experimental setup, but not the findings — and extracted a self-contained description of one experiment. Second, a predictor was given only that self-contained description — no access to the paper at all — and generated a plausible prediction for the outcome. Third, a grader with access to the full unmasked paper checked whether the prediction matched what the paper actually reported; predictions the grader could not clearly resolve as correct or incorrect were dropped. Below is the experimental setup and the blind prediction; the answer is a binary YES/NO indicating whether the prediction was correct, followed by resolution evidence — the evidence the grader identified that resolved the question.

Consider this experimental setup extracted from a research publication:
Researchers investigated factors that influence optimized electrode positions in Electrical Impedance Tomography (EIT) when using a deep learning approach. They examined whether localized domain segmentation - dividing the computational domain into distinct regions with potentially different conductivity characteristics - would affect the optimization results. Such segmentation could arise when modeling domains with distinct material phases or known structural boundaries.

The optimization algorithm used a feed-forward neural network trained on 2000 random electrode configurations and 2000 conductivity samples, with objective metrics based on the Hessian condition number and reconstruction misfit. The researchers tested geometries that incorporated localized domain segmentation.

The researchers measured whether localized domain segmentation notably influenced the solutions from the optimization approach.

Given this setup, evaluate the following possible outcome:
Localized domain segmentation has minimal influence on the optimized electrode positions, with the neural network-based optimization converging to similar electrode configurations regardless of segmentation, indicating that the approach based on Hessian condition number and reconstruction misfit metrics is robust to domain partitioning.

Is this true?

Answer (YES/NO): NO